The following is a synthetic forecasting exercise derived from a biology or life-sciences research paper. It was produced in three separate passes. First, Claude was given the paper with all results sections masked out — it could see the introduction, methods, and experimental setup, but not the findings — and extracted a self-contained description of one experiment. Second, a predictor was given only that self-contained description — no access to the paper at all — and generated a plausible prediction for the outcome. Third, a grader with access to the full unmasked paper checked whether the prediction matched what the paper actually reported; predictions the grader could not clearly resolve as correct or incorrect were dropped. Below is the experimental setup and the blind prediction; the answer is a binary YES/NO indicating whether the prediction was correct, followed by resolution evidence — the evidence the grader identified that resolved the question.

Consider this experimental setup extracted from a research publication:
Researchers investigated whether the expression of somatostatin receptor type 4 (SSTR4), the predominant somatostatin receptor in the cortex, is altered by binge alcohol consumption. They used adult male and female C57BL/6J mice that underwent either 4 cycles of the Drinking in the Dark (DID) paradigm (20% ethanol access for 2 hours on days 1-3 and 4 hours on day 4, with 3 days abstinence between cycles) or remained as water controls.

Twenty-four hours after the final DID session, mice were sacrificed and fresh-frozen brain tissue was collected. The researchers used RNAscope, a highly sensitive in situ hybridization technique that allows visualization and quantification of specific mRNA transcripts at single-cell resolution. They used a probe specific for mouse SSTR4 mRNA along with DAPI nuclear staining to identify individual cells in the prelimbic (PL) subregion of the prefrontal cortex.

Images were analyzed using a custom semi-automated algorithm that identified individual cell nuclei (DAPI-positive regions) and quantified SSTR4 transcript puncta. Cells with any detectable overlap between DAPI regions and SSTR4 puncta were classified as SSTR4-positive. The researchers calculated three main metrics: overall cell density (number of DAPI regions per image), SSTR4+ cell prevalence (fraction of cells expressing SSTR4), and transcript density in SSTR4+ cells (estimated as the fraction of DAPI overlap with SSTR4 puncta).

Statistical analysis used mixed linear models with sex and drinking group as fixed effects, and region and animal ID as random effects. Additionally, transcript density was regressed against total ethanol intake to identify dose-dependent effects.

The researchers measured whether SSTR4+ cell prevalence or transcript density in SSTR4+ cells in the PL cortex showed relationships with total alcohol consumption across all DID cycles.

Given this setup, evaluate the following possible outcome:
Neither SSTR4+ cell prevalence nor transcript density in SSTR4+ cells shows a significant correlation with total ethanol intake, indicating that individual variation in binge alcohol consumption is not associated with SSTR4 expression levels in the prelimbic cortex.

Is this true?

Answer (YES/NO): NO